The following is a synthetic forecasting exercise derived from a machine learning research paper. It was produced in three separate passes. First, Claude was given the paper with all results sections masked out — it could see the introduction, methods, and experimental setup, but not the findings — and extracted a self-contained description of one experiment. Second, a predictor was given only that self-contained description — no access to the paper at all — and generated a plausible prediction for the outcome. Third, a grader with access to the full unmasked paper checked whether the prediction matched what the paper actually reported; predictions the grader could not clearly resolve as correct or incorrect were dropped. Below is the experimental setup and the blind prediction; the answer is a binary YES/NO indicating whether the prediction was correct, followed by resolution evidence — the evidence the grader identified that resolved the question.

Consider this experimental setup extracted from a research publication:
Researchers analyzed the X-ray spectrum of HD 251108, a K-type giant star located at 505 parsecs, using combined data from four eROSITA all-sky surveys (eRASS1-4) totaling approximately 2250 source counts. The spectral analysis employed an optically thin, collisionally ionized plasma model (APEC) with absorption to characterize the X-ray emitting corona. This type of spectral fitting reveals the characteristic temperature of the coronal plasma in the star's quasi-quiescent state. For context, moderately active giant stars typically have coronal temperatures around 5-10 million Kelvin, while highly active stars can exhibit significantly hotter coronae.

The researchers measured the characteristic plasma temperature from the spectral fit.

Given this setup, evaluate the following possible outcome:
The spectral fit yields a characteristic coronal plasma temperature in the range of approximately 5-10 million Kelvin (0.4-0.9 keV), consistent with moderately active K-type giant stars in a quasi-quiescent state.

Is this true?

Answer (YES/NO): NO